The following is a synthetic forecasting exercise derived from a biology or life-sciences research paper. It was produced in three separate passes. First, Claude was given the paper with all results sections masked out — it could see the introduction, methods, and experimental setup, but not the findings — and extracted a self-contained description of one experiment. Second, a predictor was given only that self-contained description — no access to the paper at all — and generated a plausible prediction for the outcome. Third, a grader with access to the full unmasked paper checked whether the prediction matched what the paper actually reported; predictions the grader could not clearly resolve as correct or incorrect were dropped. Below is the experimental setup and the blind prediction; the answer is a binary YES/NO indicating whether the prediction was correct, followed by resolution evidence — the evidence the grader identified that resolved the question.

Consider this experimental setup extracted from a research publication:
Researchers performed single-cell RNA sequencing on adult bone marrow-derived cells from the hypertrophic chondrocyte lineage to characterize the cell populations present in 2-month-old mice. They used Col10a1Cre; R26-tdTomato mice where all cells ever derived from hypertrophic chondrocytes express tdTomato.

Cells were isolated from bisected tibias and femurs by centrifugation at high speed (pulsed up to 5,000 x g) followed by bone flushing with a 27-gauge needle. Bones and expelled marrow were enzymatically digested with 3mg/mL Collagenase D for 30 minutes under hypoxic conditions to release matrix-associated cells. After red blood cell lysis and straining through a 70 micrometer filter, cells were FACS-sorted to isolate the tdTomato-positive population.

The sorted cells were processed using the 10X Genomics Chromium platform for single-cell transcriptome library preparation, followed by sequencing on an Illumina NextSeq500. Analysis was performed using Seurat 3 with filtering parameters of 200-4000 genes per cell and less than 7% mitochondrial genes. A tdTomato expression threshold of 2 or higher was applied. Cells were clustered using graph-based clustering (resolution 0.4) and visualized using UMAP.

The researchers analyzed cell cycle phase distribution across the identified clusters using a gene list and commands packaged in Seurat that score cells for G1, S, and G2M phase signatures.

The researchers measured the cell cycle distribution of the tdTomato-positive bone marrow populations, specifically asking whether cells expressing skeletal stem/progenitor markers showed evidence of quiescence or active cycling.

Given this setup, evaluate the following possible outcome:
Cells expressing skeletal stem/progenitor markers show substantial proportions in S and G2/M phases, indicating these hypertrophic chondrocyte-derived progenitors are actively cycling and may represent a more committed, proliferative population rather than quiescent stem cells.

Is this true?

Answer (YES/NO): YES